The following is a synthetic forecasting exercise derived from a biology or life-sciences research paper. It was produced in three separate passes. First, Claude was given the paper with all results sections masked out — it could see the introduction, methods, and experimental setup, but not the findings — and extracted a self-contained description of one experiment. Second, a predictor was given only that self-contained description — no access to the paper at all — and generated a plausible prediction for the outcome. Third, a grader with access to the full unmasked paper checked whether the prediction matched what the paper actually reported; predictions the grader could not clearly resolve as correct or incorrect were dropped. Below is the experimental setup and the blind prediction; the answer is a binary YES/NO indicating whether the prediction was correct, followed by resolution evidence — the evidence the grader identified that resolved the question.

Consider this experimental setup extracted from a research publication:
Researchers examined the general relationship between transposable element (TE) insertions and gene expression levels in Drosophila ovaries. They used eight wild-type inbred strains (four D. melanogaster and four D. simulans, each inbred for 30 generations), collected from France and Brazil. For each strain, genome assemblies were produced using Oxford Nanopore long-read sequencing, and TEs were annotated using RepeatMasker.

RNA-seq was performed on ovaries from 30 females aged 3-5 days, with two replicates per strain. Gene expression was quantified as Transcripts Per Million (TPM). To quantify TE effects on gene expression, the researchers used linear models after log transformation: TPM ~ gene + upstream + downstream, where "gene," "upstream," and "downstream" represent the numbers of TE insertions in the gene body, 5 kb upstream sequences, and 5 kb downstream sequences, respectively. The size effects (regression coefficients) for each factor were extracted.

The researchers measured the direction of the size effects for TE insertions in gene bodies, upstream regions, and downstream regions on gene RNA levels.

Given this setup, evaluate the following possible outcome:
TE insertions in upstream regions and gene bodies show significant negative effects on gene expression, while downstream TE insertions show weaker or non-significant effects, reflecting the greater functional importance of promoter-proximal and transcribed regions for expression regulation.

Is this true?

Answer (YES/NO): NO